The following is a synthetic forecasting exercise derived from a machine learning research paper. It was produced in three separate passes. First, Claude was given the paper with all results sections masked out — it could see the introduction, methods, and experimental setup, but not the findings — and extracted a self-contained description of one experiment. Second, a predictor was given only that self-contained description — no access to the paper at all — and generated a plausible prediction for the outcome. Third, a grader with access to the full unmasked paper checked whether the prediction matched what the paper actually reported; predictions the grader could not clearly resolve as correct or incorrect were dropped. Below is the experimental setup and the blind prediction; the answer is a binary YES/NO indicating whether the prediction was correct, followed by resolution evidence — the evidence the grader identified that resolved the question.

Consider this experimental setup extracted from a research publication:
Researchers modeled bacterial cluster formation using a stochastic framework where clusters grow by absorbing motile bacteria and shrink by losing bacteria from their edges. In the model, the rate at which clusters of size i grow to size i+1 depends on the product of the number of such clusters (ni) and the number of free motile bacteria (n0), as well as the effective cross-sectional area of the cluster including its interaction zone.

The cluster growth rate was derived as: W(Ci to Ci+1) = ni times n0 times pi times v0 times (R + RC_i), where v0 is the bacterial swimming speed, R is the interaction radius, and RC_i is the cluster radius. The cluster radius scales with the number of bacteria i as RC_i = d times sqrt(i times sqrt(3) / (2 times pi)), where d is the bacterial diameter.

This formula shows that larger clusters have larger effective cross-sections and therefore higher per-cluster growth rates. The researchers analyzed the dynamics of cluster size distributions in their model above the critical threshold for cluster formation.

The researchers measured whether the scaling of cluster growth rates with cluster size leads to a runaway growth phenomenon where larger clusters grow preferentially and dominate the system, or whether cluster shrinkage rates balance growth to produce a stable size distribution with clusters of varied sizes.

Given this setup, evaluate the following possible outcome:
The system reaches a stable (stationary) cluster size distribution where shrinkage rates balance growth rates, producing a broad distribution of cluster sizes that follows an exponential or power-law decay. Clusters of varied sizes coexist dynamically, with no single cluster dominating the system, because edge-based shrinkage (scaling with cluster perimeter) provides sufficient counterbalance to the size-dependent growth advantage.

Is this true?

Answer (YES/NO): NO